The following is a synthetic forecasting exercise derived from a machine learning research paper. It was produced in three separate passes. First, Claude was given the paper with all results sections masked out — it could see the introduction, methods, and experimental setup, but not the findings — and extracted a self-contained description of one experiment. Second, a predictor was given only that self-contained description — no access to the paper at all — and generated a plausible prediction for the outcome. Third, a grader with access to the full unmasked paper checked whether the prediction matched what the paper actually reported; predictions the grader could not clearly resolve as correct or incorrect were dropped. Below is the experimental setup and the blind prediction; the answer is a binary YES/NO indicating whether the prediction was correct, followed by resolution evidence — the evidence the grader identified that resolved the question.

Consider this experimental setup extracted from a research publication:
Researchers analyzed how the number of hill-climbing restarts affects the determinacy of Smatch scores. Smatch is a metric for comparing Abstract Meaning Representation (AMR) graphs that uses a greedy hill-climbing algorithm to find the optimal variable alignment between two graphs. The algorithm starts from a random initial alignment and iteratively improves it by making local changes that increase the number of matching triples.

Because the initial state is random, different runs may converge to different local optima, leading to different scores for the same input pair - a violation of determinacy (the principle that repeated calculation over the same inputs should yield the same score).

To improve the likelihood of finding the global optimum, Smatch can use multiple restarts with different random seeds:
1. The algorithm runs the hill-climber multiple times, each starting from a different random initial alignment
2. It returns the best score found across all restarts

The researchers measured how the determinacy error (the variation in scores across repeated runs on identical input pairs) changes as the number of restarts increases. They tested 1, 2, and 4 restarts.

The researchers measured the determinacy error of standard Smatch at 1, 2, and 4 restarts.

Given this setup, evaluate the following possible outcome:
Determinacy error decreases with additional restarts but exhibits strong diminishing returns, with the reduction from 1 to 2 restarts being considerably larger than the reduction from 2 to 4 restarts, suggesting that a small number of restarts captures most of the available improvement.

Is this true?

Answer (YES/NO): NO